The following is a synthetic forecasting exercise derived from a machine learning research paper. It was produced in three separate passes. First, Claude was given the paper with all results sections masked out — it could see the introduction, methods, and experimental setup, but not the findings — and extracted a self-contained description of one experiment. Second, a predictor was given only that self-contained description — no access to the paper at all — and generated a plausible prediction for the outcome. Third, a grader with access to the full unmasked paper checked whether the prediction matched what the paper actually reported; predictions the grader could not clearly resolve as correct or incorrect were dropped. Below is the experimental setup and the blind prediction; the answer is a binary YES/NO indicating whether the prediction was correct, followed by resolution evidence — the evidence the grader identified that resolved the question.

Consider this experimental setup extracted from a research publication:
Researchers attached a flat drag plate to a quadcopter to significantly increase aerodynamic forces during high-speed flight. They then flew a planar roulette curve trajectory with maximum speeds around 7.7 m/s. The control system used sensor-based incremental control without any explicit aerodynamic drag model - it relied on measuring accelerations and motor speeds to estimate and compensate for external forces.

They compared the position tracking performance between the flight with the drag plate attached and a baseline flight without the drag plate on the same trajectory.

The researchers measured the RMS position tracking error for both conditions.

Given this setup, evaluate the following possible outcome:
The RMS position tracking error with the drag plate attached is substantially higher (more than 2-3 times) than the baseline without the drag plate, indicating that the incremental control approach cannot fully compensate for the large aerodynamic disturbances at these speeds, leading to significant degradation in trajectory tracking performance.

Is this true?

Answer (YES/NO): NO